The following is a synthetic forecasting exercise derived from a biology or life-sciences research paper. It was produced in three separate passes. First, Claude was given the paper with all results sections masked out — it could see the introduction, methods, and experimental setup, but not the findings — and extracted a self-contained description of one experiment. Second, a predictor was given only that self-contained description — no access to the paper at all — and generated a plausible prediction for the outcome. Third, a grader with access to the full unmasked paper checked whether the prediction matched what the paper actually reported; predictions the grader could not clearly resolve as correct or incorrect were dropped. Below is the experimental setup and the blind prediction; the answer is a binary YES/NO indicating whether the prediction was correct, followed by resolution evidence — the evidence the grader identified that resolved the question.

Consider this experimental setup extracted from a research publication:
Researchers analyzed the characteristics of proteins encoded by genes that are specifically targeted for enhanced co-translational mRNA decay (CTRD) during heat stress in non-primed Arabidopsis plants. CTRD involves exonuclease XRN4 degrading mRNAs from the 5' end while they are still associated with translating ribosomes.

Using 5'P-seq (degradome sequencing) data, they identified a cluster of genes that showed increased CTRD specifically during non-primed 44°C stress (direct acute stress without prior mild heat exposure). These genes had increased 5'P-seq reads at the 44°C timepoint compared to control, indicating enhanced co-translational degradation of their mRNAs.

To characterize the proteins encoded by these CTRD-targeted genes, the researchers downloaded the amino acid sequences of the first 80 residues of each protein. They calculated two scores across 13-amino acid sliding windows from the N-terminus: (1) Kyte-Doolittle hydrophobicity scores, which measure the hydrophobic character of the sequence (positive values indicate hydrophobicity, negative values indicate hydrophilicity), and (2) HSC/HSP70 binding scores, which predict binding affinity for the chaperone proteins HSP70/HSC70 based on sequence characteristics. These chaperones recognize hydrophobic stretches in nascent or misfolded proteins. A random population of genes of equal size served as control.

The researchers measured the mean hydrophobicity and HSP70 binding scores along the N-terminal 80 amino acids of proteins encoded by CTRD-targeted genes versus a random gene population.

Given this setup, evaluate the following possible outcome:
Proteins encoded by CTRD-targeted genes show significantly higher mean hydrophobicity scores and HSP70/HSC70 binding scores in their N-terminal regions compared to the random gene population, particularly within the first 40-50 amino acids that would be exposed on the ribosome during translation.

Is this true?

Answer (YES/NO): YES